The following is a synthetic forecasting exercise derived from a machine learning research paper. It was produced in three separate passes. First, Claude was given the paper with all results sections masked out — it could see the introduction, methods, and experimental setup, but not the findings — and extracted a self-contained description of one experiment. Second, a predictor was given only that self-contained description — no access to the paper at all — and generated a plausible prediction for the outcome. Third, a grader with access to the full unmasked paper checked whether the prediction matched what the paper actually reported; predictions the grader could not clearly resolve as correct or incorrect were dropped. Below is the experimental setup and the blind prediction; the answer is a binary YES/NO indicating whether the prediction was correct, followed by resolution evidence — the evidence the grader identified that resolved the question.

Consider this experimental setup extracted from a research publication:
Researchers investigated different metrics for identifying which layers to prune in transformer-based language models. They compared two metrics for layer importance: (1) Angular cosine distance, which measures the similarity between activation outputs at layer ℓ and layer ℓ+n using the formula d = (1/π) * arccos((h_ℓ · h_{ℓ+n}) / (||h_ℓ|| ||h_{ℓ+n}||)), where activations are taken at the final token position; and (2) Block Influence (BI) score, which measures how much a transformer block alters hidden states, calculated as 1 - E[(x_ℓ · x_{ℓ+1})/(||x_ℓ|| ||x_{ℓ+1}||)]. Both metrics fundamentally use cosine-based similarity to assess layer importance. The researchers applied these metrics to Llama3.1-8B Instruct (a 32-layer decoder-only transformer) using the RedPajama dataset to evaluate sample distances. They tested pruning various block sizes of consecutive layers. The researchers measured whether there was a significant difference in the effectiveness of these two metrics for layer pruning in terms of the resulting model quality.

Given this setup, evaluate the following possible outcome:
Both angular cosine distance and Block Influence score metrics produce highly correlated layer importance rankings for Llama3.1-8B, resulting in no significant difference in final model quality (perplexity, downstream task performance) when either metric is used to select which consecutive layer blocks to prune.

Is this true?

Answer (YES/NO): YES